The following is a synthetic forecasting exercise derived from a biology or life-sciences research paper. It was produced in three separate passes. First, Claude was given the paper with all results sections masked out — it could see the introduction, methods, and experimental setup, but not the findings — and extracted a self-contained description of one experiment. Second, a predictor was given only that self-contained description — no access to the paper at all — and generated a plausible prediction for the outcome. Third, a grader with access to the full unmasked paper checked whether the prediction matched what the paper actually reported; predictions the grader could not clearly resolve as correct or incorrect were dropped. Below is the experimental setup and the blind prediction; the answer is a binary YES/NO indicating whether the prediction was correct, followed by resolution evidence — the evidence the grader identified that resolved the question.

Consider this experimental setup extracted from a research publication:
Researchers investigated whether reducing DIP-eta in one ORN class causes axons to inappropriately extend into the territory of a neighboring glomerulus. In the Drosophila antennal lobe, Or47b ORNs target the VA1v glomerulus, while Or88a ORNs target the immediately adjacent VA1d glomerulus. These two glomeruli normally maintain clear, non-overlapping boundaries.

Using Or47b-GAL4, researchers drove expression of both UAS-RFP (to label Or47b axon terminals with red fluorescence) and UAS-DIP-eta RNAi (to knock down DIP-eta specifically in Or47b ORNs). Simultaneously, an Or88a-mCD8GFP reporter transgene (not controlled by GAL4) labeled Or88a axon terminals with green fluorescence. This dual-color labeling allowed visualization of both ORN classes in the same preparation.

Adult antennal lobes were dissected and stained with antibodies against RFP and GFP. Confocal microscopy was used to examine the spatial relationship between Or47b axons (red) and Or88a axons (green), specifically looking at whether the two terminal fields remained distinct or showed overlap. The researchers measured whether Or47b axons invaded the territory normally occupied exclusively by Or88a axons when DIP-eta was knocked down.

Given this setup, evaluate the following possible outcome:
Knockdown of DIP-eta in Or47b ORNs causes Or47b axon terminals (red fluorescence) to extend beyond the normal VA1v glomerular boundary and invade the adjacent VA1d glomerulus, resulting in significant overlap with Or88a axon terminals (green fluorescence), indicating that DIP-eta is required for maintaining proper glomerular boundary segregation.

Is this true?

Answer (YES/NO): YES